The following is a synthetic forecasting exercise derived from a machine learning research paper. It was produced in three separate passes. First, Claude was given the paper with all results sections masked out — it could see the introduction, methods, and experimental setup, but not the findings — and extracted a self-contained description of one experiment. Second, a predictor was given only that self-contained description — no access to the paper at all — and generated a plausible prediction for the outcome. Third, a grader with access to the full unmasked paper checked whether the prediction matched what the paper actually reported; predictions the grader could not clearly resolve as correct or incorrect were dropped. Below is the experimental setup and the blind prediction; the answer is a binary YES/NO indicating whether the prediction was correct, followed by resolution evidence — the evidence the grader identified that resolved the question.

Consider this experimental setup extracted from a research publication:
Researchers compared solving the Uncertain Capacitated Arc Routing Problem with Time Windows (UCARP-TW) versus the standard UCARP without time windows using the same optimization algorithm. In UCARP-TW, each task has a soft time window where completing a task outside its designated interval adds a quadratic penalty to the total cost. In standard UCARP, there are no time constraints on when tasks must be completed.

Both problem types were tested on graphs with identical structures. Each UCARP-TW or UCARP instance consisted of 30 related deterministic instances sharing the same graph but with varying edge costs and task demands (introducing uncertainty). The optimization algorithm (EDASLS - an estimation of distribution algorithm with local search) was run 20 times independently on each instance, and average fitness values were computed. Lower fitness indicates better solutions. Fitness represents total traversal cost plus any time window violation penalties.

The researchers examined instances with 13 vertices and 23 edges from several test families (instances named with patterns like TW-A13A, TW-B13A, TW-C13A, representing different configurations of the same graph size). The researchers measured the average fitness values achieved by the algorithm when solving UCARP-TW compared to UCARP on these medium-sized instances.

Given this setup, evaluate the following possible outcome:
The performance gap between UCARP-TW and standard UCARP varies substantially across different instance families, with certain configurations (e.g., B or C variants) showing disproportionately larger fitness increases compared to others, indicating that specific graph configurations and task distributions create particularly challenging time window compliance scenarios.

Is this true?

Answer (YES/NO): NO